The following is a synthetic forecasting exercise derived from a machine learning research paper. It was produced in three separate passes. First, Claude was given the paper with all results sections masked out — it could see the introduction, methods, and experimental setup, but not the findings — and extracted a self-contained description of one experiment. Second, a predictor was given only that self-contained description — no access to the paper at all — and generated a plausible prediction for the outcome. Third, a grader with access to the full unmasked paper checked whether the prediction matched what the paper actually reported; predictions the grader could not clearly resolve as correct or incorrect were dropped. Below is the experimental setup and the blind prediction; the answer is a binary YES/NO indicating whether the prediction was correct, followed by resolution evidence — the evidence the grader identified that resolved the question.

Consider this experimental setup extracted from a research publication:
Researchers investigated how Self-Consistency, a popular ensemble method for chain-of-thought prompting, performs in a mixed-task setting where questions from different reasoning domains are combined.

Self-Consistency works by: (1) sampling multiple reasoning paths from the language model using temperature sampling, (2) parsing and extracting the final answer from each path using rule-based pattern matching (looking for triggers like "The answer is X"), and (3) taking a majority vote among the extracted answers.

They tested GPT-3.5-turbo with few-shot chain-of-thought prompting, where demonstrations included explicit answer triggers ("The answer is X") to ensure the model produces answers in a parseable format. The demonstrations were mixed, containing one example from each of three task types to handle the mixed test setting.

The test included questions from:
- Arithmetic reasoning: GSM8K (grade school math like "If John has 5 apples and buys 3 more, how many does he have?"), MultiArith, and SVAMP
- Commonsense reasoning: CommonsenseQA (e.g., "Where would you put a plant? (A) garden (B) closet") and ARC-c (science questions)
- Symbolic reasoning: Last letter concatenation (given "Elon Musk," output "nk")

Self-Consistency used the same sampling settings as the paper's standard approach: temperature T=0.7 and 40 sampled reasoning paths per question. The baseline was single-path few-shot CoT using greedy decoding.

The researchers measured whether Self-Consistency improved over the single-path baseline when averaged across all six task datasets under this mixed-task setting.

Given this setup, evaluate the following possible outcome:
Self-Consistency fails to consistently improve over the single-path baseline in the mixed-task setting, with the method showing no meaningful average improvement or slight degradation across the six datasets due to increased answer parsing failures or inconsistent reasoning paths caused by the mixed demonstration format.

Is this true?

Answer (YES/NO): YES